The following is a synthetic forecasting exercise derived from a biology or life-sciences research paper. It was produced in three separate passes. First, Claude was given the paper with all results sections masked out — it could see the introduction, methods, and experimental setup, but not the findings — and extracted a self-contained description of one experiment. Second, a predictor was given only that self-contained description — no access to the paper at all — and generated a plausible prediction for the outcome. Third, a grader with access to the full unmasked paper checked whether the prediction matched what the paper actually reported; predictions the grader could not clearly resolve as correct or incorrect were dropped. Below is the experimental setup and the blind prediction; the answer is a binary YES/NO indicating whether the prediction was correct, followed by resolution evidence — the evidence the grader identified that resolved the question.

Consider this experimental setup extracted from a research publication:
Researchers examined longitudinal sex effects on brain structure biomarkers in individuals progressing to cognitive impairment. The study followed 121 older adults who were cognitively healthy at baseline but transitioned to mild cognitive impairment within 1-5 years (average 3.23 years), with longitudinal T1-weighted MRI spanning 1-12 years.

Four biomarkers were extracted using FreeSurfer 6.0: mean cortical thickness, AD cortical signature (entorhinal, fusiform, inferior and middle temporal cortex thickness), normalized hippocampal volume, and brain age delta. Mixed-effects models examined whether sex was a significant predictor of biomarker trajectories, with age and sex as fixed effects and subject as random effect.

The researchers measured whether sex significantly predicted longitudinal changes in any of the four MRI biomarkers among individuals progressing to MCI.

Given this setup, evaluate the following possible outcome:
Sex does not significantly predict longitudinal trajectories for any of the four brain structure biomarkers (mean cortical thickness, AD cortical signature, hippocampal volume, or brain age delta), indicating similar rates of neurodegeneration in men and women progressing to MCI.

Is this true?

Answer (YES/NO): NO